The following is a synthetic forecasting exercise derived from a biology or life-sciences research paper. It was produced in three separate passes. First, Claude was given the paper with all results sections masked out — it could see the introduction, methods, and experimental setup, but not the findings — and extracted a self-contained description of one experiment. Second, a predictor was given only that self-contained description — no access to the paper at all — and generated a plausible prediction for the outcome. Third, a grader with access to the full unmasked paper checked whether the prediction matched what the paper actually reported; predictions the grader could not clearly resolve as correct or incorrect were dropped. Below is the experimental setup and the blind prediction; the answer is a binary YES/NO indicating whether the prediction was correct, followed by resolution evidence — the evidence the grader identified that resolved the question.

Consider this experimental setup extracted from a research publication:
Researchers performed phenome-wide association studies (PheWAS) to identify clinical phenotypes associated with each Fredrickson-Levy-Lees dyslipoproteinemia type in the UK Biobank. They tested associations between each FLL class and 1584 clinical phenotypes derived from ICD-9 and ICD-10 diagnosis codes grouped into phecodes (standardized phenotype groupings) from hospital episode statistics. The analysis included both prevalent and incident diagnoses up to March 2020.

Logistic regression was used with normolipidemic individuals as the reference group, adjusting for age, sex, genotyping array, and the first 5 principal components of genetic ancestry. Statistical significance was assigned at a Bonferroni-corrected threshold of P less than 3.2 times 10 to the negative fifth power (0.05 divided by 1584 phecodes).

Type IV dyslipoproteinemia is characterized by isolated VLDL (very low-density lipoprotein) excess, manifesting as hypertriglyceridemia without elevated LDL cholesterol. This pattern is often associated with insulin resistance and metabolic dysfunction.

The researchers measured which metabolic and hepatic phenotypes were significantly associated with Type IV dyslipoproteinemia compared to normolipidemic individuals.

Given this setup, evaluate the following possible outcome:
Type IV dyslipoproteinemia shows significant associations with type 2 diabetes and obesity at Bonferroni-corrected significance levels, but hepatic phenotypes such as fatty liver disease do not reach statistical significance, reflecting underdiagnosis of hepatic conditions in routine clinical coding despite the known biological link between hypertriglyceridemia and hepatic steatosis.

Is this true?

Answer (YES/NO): NO